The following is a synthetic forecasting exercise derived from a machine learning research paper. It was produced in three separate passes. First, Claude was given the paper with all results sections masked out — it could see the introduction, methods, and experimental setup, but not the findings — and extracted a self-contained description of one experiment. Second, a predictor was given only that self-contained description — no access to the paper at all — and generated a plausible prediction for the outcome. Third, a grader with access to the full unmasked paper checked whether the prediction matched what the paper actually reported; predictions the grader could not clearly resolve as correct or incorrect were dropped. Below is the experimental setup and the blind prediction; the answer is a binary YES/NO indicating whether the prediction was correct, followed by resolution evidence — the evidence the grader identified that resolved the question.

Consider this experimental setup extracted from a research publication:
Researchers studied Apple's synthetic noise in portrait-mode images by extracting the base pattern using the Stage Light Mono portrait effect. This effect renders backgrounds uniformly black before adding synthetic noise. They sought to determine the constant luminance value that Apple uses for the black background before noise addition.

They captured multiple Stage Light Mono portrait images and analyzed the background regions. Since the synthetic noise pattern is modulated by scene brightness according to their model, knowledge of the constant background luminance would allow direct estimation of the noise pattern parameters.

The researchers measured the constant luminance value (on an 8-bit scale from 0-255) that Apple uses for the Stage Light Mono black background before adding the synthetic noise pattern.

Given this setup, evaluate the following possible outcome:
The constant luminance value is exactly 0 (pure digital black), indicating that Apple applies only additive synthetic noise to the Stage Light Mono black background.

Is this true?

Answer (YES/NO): NO